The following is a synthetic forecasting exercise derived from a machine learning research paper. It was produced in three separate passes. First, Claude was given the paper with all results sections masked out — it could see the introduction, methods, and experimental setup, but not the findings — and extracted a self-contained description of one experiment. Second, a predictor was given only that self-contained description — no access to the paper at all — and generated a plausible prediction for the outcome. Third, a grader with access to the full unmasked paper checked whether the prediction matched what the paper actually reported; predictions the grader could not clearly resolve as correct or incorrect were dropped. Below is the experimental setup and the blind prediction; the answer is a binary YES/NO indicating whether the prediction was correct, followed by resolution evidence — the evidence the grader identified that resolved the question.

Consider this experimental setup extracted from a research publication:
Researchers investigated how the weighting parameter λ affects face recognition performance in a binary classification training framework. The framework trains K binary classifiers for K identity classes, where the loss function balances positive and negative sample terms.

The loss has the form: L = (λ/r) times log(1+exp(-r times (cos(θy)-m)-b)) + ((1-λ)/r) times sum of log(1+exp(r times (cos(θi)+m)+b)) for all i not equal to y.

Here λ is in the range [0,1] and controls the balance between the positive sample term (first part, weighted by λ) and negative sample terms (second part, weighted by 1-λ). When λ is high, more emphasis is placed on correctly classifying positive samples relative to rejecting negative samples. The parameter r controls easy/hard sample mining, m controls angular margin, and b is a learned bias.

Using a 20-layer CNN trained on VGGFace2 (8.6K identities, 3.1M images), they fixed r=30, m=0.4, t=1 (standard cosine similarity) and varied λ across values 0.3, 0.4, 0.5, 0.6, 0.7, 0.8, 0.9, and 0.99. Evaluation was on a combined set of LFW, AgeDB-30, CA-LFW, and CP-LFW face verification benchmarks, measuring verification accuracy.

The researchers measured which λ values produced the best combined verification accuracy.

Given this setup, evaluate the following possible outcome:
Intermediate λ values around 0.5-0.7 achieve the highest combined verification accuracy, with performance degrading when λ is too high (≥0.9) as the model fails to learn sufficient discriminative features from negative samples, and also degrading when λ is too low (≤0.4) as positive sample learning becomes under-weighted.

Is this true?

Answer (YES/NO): NO